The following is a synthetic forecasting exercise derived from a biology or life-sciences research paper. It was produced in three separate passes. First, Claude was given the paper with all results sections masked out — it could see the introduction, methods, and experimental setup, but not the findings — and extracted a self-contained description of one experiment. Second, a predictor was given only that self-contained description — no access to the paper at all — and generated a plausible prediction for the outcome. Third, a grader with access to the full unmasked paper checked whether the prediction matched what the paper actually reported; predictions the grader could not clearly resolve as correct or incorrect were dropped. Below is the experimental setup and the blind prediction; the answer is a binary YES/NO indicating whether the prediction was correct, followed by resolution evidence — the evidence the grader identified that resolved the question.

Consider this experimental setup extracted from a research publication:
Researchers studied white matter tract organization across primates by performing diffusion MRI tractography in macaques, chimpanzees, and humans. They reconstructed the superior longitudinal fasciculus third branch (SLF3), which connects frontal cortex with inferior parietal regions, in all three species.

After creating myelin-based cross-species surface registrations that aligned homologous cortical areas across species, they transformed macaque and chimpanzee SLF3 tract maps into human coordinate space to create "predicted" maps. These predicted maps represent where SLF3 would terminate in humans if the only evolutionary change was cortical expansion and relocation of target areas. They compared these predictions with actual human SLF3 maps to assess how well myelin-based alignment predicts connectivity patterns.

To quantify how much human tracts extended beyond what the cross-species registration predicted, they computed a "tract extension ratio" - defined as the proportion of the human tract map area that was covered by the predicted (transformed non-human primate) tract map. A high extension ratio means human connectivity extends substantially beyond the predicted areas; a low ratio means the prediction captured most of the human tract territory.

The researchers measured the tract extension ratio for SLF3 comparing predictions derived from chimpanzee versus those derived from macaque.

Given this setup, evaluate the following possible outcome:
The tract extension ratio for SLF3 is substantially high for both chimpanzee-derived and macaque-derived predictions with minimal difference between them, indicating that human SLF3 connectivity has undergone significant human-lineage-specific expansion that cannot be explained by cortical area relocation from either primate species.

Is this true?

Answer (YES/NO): NO